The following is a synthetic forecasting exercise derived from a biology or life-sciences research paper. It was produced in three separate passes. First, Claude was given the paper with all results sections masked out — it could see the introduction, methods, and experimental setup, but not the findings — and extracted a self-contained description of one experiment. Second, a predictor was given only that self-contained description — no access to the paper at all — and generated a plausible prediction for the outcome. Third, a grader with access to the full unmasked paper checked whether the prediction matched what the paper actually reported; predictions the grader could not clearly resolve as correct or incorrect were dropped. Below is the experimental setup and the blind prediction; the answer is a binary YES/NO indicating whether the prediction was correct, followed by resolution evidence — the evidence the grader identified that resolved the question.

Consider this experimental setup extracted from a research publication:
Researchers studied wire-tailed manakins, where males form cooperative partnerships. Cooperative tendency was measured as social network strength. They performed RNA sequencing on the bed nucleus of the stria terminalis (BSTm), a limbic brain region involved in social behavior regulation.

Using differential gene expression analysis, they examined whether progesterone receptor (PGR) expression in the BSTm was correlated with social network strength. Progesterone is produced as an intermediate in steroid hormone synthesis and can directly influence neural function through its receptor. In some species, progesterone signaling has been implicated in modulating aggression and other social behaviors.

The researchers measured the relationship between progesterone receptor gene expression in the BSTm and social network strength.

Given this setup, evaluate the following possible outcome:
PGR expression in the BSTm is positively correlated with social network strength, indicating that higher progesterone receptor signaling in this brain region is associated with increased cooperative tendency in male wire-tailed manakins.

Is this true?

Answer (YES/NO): NO